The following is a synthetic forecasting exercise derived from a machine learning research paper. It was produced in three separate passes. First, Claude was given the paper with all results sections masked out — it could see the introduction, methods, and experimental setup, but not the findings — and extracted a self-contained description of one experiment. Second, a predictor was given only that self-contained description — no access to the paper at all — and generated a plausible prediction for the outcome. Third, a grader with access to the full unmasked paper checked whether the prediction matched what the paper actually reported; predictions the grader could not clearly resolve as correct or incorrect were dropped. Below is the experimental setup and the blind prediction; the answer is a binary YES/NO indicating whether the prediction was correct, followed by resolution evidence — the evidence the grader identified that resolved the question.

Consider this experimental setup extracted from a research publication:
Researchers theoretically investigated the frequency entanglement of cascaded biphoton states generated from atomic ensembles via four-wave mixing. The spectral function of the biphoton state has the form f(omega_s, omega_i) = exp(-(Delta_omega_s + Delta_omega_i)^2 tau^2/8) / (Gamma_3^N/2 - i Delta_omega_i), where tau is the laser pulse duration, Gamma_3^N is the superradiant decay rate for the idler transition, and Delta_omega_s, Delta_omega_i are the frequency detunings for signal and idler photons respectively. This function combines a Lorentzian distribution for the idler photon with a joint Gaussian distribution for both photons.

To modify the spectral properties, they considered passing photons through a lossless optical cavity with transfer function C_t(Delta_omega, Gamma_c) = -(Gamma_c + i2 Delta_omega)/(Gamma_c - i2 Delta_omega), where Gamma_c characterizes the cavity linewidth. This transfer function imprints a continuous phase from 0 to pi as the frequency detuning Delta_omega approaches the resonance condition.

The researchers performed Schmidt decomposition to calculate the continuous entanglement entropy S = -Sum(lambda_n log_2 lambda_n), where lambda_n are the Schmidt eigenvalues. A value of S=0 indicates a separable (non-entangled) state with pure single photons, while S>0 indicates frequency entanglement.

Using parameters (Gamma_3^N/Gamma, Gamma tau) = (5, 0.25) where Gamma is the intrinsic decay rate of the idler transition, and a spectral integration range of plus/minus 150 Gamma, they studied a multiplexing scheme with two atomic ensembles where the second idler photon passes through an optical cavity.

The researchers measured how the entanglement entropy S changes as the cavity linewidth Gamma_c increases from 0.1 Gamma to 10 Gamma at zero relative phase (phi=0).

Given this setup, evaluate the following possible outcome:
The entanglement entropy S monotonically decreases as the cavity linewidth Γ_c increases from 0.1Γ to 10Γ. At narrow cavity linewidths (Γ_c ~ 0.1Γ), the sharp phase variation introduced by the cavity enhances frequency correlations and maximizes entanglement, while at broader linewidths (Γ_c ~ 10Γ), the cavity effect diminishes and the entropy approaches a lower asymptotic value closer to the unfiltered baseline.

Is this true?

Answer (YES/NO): NO